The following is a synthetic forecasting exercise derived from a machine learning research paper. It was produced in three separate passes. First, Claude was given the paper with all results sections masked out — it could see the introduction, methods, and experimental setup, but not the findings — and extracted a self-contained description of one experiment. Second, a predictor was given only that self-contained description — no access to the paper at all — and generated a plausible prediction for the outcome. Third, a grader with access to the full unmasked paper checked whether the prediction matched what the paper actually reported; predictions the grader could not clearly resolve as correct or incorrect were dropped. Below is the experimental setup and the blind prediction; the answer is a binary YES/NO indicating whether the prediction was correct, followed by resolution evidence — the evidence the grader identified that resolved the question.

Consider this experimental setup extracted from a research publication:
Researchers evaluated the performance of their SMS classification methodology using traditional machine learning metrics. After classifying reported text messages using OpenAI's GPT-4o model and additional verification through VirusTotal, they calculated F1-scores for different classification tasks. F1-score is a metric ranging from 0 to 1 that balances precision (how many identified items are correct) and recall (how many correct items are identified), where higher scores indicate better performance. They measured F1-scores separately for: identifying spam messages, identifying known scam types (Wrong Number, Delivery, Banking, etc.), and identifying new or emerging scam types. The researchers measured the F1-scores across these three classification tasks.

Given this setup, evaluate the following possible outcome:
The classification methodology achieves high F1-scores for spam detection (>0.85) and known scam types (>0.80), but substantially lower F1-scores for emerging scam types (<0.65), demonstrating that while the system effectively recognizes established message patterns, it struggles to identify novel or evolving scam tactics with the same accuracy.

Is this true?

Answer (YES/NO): NO